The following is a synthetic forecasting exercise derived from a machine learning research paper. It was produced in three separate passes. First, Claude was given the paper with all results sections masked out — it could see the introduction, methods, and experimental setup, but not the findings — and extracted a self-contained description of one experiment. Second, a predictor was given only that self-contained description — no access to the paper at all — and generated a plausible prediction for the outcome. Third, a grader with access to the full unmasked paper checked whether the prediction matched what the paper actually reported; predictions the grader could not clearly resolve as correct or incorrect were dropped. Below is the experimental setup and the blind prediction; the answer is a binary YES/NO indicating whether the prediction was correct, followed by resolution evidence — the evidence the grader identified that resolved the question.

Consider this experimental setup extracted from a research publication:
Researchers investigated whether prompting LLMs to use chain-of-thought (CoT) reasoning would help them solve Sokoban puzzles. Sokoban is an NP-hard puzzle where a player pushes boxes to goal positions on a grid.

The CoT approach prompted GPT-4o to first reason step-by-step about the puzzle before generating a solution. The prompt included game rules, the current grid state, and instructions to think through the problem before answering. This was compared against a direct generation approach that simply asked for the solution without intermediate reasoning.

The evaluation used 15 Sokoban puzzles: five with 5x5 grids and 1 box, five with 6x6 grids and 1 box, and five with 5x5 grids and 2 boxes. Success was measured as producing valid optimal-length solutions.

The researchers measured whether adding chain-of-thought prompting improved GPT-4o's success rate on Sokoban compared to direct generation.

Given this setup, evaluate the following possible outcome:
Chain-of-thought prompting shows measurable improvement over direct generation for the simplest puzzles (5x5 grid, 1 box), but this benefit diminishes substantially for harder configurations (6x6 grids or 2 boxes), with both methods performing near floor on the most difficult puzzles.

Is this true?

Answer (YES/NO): NO